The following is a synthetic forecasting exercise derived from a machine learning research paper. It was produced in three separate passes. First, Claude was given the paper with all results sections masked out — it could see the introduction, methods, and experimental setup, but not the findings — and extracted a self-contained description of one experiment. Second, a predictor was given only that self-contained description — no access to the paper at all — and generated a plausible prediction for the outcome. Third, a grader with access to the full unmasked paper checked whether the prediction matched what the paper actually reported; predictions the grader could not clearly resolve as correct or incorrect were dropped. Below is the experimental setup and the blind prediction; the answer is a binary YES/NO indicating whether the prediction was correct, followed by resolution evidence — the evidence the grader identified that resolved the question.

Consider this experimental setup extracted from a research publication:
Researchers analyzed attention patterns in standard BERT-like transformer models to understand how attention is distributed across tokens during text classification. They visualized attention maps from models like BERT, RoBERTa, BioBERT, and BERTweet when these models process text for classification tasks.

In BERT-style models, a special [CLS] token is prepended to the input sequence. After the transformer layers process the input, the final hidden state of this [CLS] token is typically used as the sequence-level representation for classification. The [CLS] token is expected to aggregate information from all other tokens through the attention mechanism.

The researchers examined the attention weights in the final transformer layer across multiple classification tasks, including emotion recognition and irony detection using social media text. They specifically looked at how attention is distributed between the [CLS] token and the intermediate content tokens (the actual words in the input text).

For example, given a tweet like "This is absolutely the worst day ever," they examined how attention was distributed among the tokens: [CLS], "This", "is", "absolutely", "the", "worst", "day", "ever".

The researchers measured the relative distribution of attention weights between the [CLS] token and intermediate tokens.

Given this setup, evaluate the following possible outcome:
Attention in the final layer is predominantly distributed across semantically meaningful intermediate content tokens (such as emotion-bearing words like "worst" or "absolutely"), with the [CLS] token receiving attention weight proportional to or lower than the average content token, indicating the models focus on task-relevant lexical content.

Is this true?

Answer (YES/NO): NO